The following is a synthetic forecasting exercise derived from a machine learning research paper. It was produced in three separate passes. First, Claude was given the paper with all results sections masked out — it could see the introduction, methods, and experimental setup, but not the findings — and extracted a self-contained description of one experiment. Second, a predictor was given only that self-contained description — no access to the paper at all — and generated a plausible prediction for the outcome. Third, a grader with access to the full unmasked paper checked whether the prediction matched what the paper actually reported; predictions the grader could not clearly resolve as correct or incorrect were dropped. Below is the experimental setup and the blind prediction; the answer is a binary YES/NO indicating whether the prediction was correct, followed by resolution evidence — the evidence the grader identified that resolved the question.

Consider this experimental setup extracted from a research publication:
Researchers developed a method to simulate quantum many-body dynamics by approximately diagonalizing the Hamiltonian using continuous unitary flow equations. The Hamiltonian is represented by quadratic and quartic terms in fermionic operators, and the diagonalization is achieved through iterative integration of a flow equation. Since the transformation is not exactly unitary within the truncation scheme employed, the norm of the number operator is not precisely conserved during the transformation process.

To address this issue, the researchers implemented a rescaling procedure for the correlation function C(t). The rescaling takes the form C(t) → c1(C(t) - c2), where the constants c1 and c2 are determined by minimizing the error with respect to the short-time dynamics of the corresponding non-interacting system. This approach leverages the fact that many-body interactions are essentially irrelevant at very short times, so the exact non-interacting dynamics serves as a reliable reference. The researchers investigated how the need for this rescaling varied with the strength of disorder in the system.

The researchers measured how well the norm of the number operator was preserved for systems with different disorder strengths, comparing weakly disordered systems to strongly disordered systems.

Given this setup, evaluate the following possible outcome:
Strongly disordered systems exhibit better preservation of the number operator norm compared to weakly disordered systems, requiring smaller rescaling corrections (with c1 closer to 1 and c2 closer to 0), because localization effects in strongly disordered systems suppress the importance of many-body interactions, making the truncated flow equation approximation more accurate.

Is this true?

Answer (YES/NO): YES